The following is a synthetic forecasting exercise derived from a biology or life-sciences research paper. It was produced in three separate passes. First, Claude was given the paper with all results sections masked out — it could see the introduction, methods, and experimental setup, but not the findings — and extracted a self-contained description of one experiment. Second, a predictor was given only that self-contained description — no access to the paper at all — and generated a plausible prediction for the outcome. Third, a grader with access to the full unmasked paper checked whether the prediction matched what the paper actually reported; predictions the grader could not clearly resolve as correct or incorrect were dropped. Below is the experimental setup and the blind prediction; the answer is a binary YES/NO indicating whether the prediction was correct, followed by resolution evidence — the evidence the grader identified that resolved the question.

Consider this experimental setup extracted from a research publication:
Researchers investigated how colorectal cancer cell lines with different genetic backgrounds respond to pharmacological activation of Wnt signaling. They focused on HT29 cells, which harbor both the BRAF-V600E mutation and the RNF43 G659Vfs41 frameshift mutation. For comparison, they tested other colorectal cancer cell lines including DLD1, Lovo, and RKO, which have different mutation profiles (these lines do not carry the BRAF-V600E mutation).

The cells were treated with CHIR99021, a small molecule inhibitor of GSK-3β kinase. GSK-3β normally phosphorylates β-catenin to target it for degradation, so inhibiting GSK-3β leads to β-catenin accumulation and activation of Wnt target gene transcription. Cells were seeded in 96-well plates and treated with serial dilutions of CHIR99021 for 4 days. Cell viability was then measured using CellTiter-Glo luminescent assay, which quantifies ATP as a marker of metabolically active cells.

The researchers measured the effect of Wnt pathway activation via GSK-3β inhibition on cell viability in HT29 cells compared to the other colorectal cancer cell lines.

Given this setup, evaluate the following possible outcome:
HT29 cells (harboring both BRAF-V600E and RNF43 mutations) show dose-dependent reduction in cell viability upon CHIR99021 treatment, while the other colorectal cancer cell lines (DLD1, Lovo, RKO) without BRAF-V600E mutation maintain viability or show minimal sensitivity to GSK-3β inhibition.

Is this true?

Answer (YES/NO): NO